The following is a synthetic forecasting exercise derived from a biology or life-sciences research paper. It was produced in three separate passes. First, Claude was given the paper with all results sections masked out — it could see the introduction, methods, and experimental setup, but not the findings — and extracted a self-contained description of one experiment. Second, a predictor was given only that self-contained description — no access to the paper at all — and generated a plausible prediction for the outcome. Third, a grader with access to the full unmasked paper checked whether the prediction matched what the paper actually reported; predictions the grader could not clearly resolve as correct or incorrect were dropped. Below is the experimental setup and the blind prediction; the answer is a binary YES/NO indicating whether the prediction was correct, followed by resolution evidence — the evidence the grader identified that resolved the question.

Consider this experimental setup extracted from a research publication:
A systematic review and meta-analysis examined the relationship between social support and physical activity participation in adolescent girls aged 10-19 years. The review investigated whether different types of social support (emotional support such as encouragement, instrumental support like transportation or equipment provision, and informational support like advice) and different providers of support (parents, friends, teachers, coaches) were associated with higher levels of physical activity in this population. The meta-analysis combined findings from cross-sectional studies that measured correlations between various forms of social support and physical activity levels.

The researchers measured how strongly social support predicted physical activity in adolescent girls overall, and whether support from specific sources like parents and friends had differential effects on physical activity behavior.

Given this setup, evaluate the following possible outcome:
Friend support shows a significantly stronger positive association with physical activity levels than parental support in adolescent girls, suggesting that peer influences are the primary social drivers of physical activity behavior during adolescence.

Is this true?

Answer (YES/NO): NO